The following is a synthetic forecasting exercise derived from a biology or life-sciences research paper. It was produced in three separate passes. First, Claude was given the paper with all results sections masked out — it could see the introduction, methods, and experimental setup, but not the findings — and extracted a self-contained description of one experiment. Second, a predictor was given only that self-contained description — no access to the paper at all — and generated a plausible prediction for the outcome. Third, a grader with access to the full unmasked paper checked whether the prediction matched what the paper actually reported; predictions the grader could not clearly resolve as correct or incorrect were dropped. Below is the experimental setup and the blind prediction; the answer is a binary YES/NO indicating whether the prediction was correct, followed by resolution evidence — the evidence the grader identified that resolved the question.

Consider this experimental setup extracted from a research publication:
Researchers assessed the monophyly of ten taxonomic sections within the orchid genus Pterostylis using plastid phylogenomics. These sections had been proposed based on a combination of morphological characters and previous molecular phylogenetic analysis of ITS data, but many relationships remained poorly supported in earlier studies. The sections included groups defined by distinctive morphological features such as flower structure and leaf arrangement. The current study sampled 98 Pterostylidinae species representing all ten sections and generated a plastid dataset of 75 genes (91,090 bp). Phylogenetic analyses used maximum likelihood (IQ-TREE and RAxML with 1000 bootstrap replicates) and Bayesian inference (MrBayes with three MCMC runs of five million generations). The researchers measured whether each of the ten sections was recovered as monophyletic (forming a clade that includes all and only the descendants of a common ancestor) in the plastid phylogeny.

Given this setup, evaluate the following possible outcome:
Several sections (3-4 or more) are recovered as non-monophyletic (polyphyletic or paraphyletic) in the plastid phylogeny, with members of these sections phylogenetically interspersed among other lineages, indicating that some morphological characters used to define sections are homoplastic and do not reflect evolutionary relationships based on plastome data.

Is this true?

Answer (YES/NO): NO